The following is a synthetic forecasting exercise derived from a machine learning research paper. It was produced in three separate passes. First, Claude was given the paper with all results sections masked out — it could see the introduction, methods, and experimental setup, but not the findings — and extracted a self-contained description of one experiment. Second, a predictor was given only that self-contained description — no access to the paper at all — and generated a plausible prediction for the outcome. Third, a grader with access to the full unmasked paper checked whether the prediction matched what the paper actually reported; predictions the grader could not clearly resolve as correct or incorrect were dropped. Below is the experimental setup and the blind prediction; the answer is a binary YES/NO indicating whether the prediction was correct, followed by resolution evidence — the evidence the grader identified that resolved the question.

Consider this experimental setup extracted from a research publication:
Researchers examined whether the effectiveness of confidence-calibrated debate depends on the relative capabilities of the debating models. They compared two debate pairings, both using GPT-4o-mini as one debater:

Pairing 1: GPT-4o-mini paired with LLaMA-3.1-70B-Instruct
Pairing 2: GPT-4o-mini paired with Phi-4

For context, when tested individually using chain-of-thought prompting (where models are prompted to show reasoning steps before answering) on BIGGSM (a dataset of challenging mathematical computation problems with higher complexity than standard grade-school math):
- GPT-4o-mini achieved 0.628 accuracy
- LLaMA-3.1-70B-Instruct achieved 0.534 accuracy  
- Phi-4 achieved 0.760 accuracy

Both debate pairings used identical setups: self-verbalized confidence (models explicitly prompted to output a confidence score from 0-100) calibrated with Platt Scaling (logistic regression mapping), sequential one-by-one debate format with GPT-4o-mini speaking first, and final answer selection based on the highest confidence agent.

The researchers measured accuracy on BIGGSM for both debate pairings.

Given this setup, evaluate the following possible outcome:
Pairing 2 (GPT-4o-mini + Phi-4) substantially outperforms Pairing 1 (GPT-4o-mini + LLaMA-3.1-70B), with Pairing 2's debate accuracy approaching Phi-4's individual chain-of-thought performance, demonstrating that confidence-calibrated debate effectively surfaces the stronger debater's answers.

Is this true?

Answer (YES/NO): NO